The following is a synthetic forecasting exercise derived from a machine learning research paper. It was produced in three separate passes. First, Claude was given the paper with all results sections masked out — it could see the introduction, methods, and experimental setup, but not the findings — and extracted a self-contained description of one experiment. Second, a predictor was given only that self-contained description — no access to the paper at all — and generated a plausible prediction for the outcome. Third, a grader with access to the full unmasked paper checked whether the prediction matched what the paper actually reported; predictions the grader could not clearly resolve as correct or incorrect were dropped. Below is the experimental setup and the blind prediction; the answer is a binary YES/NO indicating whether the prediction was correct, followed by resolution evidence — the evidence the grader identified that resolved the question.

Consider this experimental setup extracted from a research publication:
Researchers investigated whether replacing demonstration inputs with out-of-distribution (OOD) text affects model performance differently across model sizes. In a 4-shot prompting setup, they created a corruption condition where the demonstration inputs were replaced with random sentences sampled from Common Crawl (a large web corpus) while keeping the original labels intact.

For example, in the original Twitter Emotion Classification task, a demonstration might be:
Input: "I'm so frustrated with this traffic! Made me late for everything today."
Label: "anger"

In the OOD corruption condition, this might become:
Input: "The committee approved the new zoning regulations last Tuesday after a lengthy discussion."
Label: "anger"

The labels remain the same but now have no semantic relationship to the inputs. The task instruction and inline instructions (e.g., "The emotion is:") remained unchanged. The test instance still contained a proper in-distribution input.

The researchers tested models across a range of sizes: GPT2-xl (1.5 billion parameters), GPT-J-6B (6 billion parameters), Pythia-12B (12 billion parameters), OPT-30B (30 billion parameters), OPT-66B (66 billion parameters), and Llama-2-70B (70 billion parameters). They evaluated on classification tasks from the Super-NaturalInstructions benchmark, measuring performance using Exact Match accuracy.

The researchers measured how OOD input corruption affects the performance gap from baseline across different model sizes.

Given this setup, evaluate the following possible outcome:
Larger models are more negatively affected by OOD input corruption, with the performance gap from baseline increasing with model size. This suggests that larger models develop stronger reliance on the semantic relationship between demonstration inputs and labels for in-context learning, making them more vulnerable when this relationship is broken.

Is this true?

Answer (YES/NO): YES